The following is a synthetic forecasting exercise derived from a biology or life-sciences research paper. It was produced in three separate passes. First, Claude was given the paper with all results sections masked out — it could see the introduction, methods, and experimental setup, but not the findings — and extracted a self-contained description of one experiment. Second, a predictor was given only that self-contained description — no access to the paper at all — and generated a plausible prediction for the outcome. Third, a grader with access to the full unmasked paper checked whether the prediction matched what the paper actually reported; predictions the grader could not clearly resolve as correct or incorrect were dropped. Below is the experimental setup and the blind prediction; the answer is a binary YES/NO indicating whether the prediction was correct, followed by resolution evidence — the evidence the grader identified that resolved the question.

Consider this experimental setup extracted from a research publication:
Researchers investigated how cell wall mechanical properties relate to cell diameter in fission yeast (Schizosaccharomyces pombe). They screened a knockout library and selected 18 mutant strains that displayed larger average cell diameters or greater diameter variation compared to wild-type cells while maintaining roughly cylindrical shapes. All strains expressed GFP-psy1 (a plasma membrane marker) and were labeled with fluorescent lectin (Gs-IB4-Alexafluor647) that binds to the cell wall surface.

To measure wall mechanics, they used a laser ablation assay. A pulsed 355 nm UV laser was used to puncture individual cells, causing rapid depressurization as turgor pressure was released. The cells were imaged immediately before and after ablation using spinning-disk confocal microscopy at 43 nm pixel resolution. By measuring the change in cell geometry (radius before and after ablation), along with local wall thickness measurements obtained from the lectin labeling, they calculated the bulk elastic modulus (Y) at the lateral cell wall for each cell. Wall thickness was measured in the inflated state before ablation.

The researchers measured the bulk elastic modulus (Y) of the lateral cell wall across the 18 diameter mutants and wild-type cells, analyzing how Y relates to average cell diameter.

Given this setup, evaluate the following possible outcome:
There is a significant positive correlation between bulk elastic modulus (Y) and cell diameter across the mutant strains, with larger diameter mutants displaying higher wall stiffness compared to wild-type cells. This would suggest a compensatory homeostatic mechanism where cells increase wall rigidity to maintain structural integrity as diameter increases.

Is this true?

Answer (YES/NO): YES